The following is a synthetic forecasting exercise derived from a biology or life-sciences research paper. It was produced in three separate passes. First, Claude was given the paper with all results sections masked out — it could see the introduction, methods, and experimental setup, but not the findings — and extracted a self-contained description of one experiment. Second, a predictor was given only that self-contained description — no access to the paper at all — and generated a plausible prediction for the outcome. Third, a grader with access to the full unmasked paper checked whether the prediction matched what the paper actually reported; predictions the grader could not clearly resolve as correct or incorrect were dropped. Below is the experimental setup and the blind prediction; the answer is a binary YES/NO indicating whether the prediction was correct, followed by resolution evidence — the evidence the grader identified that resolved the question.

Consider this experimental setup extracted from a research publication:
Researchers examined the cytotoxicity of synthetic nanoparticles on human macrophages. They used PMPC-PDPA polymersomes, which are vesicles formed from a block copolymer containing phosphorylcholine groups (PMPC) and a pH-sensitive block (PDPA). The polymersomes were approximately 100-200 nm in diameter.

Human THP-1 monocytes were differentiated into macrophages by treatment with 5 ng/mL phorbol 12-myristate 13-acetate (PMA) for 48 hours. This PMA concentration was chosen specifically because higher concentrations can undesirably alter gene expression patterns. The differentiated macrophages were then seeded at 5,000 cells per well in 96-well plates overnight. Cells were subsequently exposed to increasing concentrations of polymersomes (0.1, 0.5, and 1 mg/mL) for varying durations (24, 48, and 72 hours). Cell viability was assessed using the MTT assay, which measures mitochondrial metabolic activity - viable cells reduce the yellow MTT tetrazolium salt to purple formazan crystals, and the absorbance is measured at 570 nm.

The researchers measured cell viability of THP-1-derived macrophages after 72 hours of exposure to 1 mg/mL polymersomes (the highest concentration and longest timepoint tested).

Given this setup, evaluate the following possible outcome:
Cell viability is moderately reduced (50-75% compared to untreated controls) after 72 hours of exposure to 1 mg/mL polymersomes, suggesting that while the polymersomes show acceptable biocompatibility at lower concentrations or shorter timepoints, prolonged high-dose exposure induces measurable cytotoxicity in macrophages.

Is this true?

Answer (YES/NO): NO